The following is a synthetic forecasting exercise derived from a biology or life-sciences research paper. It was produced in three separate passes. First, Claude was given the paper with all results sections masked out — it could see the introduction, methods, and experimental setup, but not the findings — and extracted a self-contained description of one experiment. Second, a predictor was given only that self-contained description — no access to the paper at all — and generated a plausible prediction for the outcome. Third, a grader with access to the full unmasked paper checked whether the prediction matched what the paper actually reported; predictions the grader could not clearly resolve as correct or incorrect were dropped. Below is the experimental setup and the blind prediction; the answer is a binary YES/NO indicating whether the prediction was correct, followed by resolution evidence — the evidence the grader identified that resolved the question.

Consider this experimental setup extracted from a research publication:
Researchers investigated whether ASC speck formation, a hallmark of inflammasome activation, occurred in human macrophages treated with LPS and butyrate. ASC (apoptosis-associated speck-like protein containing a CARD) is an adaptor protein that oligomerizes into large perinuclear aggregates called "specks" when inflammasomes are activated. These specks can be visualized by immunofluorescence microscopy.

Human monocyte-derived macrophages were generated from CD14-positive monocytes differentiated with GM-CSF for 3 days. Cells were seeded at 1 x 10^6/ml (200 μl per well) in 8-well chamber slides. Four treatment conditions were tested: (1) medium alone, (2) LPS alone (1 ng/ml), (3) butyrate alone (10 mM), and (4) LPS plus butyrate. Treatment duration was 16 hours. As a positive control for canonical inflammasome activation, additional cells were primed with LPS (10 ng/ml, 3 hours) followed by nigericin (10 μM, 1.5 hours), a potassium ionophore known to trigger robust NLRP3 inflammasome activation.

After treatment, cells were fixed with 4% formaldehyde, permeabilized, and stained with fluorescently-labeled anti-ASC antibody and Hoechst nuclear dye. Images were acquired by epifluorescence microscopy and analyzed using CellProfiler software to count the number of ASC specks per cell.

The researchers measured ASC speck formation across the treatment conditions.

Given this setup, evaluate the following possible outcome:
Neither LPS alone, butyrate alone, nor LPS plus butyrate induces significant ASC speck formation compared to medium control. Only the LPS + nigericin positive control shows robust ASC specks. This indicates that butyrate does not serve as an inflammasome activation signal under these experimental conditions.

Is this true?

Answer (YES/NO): NO